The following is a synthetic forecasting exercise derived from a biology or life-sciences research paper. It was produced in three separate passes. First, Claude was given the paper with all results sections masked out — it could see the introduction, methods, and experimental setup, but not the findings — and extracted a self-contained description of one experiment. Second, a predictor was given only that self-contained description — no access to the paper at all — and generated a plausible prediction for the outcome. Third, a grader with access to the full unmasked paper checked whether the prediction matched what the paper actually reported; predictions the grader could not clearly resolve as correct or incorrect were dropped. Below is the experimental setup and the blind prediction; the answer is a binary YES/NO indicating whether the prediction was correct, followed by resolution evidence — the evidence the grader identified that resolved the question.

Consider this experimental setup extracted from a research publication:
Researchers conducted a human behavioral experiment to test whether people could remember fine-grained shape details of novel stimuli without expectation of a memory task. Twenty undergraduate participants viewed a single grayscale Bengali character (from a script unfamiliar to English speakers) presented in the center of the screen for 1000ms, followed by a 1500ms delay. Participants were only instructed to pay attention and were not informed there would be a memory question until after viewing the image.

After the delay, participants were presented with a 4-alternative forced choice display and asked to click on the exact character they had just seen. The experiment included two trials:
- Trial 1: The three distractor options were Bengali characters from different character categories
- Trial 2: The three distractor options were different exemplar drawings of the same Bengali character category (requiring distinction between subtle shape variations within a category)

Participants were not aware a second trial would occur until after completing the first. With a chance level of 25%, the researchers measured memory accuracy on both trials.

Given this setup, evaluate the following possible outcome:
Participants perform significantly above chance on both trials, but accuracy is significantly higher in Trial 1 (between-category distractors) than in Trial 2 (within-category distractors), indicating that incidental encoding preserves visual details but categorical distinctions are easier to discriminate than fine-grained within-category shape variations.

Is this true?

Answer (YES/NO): NO